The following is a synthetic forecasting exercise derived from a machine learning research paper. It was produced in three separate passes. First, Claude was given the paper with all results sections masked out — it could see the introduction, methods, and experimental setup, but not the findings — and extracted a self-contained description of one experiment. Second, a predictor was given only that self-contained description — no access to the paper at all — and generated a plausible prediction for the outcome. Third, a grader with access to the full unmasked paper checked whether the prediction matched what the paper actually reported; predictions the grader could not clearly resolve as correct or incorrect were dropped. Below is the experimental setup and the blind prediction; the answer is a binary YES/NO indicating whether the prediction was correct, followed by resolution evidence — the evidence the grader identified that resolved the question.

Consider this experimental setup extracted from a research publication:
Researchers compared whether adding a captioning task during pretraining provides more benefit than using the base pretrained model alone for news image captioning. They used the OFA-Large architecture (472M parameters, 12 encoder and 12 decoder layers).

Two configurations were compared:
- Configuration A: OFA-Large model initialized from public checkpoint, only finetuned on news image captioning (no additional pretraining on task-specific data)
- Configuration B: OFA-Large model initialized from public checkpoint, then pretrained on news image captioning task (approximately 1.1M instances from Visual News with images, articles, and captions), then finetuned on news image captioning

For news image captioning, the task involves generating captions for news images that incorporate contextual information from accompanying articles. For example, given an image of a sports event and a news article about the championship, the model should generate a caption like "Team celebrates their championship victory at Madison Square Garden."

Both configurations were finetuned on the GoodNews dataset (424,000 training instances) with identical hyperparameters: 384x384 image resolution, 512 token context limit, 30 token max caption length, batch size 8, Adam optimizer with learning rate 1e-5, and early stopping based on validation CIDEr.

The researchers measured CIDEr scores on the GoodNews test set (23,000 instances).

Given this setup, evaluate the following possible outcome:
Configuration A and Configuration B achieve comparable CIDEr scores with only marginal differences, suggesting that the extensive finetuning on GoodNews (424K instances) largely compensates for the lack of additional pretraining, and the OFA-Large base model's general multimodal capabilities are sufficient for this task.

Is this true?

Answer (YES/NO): YES